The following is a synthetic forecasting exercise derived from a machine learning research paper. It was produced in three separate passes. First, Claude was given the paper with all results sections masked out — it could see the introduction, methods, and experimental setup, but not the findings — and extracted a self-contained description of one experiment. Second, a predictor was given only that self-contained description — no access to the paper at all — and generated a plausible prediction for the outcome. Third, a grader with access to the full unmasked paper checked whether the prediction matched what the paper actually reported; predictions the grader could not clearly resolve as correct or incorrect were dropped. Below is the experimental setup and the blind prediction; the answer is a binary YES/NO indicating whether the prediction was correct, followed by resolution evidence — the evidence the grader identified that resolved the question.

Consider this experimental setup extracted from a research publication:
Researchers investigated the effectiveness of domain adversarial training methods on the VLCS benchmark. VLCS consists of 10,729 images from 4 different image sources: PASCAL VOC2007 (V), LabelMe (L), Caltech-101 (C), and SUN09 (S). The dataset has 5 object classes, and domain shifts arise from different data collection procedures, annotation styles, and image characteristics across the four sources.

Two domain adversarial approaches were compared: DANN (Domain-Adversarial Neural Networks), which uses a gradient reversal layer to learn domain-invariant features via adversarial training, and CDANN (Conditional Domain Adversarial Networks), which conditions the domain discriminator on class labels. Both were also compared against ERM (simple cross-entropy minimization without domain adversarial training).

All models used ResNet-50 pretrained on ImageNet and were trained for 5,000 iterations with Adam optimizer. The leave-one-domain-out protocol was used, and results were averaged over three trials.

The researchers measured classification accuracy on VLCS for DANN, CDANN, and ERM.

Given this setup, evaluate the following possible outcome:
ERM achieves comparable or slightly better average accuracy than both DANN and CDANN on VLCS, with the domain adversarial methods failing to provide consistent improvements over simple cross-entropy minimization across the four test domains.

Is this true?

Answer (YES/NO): NO